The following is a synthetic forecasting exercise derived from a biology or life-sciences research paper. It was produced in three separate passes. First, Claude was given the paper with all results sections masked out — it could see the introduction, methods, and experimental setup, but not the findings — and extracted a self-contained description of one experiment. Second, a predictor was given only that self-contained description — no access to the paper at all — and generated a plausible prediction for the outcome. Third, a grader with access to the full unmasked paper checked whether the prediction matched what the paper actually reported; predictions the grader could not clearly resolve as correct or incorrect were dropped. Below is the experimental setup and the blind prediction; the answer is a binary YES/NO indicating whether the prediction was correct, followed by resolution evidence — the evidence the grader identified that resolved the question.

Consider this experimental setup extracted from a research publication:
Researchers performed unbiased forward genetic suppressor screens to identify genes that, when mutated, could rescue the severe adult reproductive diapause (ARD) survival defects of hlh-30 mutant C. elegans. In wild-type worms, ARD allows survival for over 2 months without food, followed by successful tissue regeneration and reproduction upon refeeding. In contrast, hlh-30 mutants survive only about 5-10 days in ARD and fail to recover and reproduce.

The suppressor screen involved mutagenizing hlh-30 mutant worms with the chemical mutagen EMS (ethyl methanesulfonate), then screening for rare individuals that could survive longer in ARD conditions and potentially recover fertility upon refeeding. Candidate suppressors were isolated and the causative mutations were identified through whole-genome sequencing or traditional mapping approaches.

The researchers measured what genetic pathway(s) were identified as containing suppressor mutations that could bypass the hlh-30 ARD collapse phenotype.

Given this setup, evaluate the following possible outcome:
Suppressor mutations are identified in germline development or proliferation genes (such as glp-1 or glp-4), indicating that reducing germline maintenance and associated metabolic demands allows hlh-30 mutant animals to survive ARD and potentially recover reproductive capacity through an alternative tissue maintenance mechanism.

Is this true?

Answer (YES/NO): NO